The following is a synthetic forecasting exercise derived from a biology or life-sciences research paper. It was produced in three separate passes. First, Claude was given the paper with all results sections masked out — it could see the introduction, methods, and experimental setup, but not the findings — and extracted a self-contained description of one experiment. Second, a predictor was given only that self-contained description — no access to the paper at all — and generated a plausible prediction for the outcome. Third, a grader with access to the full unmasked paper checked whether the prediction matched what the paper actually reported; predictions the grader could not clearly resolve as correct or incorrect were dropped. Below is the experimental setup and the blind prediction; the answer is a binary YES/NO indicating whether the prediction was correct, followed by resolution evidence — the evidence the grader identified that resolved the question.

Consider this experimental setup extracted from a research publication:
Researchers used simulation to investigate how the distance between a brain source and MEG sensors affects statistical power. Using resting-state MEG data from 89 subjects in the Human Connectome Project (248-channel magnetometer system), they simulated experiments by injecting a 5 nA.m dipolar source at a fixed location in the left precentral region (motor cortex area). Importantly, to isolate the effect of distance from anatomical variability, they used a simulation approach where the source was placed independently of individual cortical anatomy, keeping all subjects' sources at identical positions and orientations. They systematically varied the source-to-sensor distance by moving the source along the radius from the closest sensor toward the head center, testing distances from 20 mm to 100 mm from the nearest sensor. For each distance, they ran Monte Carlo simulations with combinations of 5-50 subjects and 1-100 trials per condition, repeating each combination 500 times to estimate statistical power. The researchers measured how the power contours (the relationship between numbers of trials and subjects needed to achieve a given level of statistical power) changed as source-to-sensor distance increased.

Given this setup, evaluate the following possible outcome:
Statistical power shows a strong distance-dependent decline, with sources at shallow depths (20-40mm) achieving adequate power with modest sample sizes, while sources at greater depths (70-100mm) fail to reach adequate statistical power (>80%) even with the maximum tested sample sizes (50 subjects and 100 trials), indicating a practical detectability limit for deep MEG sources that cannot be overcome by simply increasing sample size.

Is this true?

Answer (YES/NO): YES